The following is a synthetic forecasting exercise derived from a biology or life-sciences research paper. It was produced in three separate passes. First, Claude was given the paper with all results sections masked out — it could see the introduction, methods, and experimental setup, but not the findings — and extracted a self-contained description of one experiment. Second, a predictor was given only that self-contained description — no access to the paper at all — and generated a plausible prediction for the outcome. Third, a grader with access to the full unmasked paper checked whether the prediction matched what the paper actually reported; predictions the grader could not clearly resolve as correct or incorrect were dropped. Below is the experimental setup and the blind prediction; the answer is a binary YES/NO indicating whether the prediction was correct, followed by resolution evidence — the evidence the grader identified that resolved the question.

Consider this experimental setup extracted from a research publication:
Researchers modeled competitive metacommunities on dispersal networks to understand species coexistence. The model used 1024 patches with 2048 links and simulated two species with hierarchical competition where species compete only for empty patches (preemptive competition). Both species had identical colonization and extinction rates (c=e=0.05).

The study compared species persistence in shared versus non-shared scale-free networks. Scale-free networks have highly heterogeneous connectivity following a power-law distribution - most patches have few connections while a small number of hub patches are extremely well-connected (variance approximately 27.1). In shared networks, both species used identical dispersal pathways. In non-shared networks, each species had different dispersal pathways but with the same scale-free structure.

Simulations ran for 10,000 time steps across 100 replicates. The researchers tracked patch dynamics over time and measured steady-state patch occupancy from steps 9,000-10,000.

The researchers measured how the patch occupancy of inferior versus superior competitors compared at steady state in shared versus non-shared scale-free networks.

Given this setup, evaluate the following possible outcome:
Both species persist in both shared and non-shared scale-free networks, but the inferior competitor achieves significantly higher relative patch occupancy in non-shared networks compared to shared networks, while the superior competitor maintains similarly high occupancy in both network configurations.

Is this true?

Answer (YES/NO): NO